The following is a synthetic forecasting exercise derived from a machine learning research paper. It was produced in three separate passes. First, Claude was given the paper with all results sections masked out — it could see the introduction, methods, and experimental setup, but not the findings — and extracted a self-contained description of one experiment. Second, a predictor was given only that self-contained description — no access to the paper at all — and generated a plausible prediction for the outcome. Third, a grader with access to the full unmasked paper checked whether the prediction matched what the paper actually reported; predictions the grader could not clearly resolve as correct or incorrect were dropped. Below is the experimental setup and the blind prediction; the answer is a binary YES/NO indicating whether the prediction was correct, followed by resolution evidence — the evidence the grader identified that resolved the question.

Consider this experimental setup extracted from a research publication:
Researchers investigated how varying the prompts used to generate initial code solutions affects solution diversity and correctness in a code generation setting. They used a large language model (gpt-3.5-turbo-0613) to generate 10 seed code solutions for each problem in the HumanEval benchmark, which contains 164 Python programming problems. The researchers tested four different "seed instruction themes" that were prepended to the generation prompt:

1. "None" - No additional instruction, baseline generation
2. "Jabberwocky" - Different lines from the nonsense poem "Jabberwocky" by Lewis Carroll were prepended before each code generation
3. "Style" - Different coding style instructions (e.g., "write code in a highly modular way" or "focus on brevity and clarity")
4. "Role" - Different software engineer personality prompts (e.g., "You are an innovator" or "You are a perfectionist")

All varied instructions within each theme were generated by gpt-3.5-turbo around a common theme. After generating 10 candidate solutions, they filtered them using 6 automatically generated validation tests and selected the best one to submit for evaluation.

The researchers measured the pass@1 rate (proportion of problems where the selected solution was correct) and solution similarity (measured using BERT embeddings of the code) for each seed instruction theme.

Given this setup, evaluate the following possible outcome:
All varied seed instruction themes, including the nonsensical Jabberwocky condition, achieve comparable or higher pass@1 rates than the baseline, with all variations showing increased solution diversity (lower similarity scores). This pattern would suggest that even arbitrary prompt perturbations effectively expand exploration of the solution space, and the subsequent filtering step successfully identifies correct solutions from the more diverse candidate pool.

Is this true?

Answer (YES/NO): YES